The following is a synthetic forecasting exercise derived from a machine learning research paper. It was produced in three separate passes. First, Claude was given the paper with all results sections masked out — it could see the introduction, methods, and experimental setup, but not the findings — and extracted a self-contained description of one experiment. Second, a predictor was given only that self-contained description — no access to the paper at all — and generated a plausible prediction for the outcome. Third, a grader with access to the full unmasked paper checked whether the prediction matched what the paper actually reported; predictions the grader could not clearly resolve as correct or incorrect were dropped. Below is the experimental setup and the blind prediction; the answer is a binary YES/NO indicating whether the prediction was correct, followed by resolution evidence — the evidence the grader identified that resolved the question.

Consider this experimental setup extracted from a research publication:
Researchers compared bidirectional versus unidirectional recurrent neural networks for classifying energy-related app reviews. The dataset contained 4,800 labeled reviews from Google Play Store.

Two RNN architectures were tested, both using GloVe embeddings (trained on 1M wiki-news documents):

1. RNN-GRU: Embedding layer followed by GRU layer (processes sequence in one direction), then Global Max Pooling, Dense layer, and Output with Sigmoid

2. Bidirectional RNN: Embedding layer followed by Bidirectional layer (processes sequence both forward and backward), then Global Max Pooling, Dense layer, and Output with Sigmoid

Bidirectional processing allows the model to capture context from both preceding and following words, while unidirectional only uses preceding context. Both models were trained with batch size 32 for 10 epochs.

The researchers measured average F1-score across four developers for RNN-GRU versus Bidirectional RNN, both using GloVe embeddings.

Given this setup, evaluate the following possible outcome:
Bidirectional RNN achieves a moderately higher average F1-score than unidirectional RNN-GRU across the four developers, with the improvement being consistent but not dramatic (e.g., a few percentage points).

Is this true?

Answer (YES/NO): NO